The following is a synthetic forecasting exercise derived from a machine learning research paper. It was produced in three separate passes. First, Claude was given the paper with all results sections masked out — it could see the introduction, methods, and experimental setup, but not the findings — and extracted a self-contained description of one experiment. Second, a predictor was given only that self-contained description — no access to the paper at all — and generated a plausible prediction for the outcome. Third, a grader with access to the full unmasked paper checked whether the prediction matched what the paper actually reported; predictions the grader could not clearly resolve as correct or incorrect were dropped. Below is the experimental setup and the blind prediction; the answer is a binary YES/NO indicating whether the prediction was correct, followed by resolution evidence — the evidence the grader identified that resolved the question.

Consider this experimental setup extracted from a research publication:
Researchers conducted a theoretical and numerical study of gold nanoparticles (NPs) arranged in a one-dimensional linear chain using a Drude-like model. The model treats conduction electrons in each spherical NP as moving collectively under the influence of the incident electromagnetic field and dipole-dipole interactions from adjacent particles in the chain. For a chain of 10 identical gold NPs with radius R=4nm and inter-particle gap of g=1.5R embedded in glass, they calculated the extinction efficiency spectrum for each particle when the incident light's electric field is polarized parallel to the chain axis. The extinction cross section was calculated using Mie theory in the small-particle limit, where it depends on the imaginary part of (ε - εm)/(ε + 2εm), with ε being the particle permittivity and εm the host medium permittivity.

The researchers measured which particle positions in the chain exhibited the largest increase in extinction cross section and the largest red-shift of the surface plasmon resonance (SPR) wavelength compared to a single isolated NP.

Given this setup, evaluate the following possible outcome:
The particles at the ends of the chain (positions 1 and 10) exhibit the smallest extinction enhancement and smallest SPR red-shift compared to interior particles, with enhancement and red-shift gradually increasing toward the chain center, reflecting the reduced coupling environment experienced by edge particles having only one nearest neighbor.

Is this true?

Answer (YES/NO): NO